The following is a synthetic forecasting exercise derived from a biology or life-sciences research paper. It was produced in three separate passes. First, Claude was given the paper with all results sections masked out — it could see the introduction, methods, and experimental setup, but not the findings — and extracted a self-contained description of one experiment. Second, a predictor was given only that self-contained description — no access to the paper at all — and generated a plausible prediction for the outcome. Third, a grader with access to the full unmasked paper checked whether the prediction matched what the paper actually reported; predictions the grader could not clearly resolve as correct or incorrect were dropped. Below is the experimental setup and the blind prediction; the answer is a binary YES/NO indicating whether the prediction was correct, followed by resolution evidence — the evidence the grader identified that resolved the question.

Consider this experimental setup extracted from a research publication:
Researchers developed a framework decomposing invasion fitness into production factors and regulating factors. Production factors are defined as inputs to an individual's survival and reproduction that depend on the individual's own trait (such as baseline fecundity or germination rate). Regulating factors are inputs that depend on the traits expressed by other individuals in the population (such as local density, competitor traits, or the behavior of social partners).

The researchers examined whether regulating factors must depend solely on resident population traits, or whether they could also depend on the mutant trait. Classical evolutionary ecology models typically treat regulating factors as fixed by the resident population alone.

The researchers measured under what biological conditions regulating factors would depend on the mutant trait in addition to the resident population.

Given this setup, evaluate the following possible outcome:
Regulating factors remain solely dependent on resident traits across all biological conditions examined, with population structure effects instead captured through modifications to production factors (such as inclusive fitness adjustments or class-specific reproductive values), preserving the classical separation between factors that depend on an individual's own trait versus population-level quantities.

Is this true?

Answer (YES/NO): NO